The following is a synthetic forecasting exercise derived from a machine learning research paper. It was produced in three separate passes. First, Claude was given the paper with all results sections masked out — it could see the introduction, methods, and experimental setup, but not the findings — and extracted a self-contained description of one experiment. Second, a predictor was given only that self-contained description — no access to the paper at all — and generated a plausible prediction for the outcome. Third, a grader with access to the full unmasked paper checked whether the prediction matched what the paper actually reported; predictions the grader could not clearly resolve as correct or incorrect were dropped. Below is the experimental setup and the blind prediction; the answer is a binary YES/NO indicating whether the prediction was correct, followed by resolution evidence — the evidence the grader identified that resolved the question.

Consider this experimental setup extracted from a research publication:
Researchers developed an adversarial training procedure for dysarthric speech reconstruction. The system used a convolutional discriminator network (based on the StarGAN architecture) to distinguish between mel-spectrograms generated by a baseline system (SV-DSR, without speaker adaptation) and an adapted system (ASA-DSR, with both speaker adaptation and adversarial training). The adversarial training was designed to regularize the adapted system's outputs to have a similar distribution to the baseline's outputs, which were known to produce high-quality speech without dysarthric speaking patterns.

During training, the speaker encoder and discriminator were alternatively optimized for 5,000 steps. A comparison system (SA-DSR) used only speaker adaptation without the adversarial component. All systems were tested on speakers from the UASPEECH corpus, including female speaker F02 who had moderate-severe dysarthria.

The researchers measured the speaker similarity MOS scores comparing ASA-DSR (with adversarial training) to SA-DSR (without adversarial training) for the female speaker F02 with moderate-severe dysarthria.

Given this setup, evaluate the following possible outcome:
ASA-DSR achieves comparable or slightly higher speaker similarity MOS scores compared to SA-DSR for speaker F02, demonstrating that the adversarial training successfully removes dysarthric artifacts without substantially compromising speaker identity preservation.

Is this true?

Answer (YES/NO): NO